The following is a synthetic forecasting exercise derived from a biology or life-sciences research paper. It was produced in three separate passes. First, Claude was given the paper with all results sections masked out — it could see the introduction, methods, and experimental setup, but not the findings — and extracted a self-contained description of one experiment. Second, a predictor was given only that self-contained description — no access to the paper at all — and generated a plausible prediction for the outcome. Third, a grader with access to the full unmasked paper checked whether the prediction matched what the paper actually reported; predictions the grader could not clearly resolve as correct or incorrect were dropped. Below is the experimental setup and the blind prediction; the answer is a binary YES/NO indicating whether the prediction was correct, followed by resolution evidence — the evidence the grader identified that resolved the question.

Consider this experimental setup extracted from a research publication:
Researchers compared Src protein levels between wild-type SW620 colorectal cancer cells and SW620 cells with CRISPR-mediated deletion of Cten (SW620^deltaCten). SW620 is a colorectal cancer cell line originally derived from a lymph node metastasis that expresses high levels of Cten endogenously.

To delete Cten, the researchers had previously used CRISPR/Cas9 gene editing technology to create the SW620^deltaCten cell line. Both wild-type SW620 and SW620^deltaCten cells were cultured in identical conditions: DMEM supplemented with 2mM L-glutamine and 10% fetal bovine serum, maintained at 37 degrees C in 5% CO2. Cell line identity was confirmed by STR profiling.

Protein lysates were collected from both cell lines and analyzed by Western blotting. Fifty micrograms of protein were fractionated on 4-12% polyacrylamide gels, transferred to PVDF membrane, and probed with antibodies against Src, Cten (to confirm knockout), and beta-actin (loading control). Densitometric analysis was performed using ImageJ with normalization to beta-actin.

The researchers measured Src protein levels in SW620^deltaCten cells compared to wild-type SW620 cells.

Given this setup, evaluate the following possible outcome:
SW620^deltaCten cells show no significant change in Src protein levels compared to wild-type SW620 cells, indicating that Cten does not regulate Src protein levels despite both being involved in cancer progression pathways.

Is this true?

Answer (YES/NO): NO